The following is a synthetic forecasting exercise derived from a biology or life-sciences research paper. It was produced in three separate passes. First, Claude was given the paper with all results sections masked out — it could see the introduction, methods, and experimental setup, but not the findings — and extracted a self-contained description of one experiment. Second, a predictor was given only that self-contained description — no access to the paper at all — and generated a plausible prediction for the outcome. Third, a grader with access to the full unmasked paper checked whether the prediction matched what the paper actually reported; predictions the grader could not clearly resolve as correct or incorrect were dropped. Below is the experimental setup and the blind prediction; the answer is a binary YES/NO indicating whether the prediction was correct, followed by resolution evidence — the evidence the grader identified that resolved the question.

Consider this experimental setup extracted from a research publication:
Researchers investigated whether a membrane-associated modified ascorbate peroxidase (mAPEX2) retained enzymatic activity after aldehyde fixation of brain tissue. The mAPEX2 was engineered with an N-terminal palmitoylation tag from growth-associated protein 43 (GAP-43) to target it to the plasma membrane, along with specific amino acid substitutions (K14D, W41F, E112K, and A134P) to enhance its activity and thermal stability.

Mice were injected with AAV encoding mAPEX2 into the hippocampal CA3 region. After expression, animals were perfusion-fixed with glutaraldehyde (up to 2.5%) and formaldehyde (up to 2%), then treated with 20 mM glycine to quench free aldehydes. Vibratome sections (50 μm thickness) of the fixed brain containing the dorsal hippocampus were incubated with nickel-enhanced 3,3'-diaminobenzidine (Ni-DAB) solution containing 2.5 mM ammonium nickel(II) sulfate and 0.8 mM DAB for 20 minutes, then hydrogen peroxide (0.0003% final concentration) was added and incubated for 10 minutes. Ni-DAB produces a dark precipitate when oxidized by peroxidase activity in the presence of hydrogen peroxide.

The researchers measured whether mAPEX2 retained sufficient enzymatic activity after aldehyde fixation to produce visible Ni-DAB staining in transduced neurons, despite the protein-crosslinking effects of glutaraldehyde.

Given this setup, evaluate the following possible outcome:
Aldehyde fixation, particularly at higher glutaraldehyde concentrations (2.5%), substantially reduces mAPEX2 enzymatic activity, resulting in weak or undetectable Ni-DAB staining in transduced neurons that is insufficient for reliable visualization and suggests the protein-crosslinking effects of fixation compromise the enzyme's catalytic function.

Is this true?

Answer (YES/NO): NO